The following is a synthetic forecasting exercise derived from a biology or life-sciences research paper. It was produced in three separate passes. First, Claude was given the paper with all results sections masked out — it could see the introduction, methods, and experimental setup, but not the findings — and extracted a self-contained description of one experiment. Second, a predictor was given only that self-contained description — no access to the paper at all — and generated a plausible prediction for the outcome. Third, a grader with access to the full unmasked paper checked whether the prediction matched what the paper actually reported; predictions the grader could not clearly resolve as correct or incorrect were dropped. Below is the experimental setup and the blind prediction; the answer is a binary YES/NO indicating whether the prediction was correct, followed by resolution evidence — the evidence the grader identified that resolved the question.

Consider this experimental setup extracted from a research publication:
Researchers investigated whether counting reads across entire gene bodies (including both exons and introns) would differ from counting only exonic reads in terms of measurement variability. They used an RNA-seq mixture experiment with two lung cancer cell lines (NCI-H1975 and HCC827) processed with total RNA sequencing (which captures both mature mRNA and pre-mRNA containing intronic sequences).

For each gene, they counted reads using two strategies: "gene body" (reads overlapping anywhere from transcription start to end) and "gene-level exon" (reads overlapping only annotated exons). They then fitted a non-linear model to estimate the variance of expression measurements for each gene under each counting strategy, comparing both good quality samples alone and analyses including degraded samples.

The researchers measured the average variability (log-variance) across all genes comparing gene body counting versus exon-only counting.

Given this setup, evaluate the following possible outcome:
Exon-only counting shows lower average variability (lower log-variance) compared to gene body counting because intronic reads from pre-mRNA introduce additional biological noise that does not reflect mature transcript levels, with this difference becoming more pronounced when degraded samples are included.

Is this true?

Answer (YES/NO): NO